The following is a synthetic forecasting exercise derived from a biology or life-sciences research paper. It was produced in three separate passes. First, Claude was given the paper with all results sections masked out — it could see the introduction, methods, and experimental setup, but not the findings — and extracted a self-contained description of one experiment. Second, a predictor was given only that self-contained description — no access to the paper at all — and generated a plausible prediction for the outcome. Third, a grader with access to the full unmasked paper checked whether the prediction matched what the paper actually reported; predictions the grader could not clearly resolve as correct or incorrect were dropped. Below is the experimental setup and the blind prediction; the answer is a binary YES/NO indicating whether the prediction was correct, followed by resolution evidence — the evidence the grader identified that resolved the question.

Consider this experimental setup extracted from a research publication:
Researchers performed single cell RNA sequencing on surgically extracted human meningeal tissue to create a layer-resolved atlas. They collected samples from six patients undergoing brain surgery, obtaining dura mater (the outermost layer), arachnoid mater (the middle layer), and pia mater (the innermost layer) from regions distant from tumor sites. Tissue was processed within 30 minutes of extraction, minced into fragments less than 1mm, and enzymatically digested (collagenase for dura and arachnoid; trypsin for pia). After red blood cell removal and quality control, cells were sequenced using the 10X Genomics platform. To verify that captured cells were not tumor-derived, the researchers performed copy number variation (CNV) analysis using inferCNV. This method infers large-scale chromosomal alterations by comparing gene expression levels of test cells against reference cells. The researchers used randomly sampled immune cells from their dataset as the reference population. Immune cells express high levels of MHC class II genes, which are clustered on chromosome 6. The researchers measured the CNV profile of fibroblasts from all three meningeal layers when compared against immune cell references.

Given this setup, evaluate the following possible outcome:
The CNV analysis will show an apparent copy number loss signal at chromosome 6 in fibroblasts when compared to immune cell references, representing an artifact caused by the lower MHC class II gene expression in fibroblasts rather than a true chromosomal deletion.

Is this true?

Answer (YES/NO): YES